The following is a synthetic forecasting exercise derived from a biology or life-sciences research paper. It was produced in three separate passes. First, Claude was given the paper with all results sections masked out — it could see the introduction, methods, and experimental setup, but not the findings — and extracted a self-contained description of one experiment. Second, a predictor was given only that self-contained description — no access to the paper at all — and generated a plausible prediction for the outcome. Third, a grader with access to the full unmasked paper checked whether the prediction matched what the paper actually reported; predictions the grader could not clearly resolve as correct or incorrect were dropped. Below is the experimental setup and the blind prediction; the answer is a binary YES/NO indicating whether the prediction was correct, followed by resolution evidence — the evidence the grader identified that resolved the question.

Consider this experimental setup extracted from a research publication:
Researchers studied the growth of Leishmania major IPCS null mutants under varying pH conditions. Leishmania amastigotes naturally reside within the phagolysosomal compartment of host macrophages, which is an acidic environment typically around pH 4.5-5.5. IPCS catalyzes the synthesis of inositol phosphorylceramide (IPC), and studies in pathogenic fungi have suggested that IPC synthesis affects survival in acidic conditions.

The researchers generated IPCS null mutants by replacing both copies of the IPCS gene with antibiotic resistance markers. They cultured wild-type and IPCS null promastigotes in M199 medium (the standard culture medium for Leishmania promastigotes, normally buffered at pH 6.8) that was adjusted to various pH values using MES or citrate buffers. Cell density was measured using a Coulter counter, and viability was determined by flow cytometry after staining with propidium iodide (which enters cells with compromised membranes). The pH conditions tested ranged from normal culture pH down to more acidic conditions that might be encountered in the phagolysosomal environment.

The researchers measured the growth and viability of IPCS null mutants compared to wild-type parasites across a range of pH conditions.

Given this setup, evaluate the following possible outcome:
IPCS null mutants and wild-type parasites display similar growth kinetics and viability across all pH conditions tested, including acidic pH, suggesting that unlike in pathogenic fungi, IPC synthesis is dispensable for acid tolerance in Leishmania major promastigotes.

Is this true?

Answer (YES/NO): NO